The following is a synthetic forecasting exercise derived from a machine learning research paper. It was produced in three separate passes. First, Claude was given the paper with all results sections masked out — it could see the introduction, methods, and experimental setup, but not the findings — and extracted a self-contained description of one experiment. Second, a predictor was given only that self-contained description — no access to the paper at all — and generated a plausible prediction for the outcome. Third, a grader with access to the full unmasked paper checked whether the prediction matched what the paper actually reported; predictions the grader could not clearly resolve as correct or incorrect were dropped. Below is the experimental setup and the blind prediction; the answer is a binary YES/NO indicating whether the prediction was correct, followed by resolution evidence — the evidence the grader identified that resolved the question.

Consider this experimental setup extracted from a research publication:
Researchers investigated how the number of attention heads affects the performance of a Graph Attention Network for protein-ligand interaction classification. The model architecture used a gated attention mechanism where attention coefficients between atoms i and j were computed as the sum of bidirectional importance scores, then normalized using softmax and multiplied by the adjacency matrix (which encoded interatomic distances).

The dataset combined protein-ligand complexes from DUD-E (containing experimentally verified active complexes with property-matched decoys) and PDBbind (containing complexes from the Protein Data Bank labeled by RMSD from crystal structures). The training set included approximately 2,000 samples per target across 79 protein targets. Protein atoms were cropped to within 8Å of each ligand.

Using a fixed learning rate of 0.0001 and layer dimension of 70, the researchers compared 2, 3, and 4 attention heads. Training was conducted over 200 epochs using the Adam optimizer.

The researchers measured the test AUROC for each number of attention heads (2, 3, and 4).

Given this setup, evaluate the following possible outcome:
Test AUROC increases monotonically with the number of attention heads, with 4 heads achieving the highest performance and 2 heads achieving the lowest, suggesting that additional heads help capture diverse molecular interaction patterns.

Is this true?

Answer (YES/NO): NO